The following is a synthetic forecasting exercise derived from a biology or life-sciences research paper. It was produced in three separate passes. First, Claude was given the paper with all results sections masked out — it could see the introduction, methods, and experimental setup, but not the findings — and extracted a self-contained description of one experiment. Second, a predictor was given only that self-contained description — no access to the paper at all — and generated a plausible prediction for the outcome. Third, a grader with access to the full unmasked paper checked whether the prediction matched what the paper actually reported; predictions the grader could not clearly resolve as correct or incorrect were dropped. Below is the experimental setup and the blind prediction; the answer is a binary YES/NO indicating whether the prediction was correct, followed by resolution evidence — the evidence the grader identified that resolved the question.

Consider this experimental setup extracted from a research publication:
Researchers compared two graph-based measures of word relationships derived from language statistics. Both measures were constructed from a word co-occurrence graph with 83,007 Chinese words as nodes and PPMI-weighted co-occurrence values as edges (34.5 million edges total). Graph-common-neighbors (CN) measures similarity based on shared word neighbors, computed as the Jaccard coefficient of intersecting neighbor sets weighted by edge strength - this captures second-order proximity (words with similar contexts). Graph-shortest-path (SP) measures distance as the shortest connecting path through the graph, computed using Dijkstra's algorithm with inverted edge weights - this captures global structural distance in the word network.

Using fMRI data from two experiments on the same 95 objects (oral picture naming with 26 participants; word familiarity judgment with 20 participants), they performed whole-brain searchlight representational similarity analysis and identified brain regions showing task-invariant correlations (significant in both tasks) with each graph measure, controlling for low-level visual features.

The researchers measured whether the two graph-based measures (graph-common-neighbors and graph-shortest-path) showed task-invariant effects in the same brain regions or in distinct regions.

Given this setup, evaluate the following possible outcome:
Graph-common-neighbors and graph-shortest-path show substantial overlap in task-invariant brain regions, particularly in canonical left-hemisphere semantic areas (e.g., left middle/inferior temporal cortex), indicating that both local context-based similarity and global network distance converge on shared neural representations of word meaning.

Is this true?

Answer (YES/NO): NO